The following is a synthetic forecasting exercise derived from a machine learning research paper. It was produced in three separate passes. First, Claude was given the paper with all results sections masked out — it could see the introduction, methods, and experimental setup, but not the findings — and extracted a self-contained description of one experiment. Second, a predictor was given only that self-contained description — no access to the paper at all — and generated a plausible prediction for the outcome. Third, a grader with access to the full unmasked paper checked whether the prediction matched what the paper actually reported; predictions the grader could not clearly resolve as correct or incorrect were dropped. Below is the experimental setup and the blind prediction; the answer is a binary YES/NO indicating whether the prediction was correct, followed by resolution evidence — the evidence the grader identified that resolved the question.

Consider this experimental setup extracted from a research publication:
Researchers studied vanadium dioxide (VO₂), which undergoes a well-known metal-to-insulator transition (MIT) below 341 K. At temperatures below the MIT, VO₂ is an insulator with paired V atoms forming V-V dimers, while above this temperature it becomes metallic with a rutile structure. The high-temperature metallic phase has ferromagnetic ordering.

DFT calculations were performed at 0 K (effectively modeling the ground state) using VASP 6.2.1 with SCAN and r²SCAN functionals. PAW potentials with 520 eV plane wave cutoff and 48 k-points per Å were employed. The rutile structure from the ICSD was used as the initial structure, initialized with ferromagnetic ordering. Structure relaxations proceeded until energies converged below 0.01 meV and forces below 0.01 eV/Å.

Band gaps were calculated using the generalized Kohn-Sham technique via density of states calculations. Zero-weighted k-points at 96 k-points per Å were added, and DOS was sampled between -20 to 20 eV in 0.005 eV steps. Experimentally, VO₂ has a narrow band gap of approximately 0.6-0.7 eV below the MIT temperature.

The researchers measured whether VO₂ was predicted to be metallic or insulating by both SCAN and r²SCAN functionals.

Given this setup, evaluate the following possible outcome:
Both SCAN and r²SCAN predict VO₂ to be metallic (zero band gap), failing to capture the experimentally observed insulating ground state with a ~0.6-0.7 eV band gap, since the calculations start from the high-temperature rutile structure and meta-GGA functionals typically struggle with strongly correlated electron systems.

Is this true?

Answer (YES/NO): YES